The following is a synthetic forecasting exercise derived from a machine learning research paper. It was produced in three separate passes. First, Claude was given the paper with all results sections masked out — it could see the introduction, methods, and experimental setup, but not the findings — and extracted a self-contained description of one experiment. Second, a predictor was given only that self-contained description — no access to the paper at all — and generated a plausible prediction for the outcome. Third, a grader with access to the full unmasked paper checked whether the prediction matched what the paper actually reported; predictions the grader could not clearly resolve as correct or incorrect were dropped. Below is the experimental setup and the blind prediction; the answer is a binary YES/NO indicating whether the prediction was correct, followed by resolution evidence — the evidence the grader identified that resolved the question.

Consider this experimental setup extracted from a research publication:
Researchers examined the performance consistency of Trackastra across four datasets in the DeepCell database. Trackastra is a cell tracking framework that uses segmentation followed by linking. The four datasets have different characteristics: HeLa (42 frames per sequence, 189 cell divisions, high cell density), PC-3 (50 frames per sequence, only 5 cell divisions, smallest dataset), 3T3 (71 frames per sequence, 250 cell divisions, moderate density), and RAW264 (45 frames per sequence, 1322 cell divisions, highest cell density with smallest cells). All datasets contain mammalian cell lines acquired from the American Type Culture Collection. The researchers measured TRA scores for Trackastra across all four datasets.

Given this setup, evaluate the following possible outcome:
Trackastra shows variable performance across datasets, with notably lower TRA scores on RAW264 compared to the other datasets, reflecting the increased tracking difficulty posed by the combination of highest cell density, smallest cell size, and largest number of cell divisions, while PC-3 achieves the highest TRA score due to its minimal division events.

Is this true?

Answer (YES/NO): NO